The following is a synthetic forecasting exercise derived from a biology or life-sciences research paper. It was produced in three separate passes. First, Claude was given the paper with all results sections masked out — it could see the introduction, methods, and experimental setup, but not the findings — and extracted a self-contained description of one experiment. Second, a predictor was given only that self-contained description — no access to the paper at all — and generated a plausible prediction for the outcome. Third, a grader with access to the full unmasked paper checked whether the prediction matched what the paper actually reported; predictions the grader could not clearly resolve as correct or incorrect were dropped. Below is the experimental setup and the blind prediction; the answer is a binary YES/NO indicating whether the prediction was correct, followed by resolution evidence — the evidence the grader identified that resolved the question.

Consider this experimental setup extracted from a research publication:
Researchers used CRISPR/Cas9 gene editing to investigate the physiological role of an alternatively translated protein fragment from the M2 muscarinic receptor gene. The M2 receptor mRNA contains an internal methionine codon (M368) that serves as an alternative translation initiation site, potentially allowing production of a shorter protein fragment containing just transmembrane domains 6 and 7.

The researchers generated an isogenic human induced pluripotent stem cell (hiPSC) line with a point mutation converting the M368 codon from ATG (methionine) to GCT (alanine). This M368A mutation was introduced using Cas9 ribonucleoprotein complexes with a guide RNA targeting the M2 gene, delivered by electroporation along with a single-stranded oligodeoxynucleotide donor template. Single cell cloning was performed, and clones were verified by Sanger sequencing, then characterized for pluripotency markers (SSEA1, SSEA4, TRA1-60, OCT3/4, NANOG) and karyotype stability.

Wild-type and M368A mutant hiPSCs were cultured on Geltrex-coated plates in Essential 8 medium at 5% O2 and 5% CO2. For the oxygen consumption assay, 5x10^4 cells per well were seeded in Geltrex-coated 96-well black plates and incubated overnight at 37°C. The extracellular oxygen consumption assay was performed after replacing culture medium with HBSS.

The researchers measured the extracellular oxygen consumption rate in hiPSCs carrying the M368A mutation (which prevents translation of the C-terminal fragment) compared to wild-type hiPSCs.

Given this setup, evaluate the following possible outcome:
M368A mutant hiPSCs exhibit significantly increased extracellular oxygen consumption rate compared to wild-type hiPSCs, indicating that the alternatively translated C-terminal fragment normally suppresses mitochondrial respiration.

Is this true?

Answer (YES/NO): YES